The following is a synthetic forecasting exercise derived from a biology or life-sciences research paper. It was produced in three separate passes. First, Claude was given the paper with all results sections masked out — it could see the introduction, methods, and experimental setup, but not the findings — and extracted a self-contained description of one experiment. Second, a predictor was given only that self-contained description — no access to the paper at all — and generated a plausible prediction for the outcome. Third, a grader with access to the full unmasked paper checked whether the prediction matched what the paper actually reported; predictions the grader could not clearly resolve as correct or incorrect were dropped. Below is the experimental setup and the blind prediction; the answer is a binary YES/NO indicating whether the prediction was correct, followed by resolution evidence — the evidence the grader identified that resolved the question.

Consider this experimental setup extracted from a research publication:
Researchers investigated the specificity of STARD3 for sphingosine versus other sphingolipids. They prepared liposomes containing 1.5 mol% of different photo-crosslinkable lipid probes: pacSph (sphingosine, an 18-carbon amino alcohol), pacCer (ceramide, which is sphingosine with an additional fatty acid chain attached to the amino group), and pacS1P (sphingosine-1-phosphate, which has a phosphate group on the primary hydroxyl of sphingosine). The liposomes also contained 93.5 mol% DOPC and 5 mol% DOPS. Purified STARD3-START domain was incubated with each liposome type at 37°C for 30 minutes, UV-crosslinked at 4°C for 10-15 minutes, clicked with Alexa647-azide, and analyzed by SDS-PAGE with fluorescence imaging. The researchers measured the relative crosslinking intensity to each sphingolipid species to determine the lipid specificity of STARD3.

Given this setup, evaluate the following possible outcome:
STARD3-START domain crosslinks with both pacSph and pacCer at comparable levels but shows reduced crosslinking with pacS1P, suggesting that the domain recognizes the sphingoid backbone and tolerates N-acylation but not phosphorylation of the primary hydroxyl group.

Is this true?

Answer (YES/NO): NO